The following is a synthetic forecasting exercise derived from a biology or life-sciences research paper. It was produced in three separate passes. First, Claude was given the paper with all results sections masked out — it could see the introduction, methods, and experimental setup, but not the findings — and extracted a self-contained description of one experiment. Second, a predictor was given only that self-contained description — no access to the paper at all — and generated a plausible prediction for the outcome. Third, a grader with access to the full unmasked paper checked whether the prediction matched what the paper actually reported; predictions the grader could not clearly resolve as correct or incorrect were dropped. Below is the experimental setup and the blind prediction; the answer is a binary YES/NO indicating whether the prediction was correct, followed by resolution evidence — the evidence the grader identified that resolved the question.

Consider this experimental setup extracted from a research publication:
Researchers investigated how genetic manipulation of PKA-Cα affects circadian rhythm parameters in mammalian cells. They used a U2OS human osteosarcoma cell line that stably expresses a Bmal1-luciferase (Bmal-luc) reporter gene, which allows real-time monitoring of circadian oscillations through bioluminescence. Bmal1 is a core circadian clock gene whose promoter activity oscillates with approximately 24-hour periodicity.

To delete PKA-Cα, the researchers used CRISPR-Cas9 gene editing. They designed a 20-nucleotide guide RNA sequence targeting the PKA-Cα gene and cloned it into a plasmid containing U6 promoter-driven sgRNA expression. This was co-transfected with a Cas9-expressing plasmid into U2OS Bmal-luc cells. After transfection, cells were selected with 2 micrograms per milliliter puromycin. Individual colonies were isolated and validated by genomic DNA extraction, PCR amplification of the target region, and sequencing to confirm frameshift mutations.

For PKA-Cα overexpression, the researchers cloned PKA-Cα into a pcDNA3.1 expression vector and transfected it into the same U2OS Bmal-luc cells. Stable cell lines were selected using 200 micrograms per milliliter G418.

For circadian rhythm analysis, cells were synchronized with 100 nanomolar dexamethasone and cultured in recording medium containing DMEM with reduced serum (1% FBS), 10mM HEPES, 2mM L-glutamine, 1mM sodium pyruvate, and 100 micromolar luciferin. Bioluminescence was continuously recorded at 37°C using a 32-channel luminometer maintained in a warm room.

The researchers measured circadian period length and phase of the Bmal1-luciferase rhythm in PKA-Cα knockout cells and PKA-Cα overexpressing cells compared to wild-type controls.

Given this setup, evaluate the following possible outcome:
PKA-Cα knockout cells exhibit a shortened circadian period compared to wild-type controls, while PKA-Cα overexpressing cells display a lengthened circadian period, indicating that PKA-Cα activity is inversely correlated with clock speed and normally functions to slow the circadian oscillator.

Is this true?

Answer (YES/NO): NO